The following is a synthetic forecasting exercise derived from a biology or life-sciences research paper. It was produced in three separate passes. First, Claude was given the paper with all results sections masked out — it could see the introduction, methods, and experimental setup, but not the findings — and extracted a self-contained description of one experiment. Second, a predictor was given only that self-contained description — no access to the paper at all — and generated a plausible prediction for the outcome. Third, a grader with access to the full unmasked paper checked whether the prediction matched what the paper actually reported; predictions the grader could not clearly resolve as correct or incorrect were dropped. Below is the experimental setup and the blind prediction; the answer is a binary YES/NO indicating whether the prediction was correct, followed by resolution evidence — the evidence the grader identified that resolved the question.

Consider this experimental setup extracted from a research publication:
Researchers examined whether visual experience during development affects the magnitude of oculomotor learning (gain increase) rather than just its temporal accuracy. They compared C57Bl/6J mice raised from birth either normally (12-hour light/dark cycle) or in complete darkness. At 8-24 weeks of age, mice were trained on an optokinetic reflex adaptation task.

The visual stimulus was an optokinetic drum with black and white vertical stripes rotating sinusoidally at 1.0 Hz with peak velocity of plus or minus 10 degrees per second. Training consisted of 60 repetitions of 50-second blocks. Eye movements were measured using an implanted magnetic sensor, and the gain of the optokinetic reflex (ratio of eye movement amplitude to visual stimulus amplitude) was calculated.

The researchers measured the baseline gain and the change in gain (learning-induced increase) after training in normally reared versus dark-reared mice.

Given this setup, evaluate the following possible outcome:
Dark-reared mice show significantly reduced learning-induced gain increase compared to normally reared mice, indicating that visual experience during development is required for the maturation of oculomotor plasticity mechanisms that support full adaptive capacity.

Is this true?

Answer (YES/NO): NO